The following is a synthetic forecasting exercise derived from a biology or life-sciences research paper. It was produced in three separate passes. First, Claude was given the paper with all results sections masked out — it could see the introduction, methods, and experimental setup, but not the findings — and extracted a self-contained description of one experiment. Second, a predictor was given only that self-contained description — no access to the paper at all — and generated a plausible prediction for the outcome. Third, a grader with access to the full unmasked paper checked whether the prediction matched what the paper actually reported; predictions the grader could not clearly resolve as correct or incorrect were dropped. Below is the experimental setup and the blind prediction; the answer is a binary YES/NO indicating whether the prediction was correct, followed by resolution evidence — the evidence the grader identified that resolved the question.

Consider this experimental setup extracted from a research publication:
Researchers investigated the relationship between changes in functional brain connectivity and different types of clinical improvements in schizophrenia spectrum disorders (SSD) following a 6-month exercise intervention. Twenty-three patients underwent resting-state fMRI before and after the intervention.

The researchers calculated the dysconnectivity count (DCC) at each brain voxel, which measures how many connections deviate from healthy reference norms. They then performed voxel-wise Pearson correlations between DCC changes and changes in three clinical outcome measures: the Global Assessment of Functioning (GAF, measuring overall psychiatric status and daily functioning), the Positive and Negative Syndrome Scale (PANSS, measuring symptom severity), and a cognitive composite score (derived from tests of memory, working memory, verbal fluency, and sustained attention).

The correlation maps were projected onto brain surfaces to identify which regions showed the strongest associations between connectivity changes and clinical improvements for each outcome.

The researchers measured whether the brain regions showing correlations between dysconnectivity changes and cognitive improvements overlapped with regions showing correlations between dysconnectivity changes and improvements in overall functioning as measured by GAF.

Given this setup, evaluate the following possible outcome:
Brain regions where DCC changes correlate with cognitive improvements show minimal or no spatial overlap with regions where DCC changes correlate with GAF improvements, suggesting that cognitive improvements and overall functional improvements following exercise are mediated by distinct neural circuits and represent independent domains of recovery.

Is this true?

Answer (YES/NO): YES